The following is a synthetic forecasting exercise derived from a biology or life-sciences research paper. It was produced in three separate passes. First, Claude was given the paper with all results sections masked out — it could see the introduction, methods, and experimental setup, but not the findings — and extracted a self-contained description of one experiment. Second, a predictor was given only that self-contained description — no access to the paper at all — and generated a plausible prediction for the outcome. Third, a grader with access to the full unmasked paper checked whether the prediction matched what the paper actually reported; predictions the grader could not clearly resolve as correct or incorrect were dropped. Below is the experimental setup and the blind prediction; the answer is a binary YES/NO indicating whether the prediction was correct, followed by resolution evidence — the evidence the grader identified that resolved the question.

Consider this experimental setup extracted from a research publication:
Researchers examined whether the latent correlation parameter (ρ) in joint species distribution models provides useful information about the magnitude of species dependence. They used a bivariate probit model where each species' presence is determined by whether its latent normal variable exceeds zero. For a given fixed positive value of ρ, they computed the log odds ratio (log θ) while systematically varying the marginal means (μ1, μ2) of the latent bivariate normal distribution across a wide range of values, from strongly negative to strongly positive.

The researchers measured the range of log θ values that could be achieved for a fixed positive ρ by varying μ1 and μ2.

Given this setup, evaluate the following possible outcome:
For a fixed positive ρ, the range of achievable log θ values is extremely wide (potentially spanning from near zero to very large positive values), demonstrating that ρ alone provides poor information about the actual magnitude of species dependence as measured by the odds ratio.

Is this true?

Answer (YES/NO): YES